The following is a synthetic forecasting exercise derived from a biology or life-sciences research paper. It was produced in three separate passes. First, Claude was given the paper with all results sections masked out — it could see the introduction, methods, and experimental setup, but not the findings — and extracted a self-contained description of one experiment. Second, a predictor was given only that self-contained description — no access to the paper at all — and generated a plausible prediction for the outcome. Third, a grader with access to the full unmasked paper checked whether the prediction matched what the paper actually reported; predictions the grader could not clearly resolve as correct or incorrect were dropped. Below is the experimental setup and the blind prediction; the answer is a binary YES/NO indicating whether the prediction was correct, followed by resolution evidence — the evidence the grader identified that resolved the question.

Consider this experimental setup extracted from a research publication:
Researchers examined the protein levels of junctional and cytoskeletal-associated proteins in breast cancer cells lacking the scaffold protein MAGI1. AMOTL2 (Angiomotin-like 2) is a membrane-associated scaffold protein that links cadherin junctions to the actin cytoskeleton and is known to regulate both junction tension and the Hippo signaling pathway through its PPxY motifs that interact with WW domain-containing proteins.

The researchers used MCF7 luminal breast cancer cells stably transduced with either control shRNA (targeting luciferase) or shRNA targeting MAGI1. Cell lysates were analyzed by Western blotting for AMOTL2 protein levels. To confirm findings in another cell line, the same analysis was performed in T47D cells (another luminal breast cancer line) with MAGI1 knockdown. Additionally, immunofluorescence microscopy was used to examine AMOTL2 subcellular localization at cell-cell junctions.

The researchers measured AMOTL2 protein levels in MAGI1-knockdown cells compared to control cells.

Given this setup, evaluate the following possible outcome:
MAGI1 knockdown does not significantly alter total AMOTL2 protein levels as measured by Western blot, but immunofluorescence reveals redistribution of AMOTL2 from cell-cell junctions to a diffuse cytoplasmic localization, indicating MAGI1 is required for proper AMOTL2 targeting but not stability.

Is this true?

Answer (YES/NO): NO